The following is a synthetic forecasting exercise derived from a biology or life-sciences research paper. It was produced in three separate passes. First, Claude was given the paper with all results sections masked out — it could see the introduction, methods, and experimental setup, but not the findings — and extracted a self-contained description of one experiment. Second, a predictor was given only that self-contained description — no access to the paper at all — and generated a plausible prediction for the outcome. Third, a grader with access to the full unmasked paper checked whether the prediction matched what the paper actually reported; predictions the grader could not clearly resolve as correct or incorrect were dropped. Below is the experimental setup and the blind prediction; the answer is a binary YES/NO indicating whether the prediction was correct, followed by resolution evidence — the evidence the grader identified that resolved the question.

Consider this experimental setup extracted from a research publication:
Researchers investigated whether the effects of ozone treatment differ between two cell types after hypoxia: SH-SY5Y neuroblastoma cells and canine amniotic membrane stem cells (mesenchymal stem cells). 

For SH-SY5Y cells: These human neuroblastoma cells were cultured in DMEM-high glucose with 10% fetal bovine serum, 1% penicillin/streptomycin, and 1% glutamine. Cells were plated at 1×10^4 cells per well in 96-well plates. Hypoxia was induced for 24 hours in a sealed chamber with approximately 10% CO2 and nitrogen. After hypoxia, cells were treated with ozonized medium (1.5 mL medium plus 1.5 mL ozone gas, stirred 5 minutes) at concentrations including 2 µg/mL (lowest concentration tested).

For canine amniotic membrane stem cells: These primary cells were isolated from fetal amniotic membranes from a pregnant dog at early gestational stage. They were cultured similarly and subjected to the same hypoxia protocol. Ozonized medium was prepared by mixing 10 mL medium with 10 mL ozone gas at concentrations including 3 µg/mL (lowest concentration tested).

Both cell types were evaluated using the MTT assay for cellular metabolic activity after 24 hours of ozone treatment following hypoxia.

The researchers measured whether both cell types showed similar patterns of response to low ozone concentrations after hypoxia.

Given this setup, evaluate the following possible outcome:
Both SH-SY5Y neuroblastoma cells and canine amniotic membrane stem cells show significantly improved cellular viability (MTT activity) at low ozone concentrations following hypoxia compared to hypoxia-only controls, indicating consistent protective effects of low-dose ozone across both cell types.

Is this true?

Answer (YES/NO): NO